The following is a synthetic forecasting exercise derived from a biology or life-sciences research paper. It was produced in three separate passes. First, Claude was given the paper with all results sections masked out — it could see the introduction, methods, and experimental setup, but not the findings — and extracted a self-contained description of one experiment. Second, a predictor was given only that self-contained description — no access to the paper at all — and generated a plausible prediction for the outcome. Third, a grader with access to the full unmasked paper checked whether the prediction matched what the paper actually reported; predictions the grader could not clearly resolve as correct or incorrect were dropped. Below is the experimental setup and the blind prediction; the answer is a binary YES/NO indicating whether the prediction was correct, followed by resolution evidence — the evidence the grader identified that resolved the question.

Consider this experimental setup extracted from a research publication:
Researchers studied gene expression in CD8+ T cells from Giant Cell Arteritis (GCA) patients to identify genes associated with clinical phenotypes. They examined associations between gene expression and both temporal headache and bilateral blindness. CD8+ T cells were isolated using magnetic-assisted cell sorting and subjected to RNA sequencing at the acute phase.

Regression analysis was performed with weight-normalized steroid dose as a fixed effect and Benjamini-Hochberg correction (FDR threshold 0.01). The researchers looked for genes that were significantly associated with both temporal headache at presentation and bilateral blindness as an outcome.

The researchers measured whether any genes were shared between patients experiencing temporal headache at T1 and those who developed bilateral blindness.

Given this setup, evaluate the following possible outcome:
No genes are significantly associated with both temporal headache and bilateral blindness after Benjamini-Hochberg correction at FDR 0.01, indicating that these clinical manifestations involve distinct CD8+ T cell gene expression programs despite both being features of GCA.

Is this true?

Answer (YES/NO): NO